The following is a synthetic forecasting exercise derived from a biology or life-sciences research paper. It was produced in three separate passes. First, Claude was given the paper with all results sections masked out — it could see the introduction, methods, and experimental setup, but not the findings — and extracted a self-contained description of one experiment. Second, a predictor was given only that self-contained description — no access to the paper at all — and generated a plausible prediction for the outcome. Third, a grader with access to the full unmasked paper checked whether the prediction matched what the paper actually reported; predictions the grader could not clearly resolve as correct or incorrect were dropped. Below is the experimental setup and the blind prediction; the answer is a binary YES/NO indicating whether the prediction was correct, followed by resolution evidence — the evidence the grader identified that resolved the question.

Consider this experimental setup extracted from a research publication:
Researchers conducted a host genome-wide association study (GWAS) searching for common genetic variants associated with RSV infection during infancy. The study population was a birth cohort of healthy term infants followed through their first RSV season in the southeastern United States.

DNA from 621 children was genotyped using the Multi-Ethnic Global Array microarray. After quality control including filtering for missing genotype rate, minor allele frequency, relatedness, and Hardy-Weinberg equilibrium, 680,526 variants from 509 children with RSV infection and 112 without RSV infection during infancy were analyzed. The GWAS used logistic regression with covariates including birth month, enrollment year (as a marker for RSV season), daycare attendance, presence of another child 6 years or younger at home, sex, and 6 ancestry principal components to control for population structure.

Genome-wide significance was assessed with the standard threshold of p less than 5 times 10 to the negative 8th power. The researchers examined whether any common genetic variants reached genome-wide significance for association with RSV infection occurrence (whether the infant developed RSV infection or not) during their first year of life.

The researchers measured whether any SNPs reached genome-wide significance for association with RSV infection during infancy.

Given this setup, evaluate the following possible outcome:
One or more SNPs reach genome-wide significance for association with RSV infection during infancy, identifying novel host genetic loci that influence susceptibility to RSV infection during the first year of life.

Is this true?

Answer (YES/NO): NO